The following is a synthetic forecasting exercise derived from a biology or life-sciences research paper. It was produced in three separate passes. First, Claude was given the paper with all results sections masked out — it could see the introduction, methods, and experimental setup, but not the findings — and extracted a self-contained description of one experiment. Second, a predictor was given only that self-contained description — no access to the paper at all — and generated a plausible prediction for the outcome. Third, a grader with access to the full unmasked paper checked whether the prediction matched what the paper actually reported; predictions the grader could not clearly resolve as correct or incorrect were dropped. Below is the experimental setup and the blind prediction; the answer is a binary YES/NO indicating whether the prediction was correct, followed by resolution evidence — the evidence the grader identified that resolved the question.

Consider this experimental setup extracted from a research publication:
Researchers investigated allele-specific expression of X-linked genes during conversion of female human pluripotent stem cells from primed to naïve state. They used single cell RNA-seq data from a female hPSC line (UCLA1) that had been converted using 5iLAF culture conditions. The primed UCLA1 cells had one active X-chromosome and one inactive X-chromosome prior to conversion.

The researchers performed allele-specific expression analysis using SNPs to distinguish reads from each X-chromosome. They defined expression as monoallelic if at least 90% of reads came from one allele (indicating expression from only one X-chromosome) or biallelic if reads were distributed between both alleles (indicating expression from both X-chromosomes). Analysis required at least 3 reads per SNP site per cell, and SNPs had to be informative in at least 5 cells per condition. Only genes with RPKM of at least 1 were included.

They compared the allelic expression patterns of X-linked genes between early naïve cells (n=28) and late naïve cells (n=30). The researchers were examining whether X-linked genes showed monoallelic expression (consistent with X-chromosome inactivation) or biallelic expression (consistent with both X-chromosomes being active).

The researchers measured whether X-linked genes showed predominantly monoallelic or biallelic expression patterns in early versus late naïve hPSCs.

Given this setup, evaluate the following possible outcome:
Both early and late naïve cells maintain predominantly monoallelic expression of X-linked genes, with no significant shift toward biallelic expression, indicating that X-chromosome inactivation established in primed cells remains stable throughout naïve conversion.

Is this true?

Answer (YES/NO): NO